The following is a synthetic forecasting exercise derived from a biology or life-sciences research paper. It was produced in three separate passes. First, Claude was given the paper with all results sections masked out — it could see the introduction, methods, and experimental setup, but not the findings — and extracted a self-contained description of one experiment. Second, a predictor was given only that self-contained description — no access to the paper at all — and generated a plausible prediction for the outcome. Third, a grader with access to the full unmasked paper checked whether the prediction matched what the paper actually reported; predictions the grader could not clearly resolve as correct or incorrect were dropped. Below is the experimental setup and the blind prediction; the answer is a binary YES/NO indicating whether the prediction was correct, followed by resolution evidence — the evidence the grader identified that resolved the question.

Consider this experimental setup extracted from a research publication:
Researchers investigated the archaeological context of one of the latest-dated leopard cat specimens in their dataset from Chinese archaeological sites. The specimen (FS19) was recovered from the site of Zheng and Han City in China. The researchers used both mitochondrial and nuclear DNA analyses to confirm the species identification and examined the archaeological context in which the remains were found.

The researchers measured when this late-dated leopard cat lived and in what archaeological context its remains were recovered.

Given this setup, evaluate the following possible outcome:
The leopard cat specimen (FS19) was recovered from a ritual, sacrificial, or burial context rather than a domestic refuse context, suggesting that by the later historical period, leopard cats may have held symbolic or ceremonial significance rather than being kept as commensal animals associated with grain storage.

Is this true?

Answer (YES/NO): YES